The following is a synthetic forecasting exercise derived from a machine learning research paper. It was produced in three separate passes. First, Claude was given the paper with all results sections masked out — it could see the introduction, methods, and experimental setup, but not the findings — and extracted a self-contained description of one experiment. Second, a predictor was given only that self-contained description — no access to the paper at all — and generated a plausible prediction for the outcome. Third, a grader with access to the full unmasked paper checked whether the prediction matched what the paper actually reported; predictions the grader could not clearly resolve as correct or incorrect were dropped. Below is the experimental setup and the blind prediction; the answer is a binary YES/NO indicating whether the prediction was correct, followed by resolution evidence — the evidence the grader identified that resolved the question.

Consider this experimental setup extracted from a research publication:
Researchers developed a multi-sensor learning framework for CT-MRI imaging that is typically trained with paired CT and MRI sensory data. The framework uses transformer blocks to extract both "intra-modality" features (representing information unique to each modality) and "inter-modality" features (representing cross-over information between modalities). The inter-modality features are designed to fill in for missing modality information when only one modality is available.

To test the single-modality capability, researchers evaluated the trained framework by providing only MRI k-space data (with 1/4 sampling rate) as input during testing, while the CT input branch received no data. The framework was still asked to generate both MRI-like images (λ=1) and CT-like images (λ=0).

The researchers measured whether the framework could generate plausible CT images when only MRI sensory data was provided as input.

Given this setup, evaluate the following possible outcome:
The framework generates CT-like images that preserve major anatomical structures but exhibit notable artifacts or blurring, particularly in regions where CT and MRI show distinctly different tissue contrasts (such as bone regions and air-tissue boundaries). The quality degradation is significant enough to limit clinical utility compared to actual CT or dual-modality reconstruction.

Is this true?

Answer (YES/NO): NO